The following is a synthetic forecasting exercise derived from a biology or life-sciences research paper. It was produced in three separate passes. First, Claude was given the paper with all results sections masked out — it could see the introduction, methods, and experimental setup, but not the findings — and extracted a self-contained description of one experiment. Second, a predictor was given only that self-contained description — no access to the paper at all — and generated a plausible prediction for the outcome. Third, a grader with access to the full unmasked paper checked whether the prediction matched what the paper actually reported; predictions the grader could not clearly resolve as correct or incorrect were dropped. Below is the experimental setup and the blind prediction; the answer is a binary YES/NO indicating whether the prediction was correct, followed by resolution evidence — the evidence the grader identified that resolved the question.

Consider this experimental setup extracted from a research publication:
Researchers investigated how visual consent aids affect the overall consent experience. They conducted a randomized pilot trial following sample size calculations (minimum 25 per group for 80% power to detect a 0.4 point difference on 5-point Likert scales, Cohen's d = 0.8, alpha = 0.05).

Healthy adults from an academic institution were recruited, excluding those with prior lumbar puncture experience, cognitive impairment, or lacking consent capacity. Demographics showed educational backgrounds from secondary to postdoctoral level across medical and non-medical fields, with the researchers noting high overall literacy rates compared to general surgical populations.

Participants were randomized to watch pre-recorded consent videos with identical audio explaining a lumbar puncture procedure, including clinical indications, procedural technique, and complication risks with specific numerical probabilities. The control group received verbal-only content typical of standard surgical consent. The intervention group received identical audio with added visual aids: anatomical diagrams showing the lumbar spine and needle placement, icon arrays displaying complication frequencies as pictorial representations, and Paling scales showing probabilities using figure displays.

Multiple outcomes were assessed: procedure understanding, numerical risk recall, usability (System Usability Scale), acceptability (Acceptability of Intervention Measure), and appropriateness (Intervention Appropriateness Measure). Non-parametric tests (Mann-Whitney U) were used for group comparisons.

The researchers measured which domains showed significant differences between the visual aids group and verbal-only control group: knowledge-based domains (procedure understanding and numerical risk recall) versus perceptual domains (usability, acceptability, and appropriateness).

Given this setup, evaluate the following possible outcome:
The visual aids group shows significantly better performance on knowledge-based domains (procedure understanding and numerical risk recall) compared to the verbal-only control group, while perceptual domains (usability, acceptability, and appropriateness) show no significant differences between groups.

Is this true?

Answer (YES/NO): NO